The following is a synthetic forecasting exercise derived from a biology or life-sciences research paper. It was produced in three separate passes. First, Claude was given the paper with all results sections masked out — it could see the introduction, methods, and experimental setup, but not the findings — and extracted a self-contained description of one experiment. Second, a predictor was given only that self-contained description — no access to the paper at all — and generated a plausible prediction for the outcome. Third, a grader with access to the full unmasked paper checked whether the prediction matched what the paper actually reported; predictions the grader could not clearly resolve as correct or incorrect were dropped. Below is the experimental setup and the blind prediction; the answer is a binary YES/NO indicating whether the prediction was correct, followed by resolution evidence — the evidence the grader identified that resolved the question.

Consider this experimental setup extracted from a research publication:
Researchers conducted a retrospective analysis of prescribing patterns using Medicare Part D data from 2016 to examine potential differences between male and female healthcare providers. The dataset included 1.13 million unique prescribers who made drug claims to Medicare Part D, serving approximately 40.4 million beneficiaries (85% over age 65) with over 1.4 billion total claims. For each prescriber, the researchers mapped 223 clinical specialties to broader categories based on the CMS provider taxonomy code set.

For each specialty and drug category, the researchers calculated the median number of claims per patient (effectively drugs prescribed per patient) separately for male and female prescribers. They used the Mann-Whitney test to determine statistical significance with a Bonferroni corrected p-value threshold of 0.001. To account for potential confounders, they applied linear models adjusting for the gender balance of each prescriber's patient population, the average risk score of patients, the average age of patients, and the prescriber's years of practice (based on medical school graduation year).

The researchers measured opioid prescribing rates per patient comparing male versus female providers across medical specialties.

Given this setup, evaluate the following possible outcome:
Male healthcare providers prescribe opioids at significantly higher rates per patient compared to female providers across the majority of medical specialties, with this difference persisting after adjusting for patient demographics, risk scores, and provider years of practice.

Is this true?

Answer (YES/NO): YES